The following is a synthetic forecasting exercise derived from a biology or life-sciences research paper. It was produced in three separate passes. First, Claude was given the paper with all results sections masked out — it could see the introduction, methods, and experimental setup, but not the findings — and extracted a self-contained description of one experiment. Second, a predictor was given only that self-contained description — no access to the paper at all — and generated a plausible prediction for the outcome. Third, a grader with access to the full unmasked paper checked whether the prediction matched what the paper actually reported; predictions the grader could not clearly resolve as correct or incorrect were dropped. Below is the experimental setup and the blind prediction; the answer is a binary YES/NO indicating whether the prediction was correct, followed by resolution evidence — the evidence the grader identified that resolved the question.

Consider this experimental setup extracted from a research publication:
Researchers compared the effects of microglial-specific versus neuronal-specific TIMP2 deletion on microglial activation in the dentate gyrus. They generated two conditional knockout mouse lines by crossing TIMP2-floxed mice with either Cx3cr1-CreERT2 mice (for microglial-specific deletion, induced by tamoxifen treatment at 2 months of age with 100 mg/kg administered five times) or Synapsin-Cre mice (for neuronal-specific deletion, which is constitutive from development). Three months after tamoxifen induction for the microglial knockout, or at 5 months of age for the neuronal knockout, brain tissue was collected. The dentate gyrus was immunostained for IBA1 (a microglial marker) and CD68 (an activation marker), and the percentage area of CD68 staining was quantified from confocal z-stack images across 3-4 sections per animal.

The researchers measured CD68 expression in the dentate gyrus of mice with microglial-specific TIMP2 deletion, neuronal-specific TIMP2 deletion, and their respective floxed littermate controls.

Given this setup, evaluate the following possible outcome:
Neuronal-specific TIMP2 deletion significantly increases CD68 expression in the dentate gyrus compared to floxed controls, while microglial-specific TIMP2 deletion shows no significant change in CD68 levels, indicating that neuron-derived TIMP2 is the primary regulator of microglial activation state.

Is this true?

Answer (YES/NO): NO